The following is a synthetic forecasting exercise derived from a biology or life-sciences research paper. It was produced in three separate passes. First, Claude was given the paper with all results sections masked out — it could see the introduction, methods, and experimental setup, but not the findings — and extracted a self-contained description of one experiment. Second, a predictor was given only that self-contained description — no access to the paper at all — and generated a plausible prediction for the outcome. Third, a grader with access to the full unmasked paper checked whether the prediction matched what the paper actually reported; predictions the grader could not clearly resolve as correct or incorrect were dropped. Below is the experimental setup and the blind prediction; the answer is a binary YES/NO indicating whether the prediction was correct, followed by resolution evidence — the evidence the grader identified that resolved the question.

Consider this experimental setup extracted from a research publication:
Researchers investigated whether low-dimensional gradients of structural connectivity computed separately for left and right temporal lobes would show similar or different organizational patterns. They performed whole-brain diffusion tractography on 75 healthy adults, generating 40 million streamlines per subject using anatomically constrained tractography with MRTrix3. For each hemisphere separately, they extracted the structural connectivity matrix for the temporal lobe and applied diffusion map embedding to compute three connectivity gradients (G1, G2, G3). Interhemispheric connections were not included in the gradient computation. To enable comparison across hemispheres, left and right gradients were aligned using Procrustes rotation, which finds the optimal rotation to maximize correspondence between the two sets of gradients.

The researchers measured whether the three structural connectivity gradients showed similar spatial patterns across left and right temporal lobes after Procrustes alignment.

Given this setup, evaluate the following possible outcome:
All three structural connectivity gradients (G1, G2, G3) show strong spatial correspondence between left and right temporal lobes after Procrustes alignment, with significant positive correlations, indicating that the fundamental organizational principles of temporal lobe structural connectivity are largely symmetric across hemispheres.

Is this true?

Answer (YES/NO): YES